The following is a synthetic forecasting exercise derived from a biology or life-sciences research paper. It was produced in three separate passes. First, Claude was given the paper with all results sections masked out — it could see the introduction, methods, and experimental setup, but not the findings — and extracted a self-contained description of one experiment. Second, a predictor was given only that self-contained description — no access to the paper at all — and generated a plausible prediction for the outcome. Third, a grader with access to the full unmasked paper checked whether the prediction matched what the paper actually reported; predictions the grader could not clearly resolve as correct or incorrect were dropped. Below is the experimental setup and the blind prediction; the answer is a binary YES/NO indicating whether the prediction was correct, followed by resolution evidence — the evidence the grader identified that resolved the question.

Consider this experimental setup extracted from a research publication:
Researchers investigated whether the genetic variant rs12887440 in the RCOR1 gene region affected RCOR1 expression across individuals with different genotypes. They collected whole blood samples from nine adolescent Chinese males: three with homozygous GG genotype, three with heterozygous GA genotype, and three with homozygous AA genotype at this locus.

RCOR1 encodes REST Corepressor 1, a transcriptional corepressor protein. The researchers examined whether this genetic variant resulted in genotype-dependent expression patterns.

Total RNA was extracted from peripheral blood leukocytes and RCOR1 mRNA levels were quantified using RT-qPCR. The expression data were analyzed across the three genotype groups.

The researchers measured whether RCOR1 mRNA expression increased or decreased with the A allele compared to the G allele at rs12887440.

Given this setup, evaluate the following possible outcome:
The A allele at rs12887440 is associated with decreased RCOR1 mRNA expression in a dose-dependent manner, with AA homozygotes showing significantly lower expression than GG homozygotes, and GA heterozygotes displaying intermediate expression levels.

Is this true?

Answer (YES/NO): NO